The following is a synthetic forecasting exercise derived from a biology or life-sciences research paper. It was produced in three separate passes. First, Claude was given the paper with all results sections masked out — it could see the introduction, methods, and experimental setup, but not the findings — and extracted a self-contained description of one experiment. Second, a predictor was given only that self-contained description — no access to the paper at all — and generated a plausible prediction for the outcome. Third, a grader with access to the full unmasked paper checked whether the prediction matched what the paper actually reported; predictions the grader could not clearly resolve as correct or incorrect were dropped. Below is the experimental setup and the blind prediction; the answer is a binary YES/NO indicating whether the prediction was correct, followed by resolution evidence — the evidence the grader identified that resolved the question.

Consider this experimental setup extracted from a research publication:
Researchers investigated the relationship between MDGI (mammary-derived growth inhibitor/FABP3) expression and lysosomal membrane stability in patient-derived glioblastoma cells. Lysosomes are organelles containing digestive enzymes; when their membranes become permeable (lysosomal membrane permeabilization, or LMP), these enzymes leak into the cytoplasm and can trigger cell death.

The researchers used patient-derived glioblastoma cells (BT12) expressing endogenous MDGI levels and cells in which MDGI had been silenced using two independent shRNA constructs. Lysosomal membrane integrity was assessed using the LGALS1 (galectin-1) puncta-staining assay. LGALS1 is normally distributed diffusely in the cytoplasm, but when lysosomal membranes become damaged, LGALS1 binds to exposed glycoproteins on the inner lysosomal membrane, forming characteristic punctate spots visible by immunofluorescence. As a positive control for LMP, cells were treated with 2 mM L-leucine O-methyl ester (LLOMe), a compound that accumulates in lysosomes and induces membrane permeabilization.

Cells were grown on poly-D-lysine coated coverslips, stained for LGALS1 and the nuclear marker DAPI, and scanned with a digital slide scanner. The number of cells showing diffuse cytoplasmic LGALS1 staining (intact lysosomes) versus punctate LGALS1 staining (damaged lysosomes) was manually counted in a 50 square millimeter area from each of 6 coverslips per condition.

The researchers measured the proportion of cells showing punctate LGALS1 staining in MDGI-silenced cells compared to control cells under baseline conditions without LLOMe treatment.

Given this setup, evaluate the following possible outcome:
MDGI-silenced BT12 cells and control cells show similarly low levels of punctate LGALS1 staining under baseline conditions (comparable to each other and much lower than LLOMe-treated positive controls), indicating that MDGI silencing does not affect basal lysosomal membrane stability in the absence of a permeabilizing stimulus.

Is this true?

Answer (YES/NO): NO